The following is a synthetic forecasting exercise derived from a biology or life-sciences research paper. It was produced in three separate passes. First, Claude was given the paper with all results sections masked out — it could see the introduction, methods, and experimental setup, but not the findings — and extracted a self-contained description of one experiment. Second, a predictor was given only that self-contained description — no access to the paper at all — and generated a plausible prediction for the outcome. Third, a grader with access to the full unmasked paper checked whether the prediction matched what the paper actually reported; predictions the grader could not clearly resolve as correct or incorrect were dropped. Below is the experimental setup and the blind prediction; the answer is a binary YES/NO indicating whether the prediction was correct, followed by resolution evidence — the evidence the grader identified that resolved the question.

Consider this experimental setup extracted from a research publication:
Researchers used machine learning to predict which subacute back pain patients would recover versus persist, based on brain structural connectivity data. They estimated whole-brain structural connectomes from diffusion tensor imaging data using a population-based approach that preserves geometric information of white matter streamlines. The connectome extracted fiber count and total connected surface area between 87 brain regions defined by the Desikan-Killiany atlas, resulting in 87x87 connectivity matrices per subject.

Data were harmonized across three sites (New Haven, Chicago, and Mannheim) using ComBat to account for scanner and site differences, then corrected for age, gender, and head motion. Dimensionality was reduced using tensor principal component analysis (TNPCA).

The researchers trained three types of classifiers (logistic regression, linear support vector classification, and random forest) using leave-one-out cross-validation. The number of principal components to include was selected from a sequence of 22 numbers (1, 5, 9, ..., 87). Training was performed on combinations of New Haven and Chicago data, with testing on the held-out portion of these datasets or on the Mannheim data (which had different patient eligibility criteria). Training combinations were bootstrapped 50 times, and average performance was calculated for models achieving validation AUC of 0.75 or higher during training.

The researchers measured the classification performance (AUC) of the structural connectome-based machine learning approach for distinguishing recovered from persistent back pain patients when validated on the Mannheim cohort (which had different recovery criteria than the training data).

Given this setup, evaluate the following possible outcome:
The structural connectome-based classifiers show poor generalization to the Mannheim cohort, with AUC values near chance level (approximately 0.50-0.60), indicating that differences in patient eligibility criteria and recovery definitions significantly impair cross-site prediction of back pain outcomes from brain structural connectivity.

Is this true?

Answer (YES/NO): YES